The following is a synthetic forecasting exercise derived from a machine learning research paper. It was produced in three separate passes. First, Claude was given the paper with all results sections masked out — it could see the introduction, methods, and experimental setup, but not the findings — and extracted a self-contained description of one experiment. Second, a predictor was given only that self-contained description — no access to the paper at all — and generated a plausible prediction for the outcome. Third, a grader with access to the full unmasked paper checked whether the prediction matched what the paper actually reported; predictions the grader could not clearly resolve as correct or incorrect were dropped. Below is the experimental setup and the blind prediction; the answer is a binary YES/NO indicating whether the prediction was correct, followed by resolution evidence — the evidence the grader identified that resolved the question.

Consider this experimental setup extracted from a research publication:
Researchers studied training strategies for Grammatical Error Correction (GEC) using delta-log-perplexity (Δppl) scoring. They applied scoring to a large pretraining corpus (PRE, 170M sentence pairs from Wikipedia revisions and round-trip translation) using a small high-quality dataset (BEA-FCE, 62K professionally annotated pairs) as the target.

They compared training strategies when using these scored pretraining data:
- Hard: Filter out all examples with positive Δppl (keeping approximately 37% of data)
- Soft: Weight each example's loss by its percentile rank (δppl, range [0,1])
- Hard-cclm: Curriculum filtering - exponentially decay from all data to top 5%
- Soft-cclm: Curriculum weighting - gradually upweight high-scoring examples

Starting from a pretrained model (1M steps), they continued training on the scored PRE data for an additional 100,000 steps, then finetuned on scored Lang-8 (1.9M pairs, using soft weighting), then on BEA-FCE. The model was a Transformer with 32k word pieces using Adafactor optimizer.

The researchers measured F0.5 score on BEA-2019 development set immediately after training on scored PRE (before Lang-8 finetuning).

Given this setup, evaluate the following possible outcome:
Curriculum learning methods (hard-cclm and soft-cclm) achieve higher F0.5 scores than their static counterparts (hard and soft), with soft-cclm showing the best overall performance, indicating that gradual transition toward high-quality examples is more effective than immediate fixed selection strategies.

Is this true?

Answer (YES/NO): NO